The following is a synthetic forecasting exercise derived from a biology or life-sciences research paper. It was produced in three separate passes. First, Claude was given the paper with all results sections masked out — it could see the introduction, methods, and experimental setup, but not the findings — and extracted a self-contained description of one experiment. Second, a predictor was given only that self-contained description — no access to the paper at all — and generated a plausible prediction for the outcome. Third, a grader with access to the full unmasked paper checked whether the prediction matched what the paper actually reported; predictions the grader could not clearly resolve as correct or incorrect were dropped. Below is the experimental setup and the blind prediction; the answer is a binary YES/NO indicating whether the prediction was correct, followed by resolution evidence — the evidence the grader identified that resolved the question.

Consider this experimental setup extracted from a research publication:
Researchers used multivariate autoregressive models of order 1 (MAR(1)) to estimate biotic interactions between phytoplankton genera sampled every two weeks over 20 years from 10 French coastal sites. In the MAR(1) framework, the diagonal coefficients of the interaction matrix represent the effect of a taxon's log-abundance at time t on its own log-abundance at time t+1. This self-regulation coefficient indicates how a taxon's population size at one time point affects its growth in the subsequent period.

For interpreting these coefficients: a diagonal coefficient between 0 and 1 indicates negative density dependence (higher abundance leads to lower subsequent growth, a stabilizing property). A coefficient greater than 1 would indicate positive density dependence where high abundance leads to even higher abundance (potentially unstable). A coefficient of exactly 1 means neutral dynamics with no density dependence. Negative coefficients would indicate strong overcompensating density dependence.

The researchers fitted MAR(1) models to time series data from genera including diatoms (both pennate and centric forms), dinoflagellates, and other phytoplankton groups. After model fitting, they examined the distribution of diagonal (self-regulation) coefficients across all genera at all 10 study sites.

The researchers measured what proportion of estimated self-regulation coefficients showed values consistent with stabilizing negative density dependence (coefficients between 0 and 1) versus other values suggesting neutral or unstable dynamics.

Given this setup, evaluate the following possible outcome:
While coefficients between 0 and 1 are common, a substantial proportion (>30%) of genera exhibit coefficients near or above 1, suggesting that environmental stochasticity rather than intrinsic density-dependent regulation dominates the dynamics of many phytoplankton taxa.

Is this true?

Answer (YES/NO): NO